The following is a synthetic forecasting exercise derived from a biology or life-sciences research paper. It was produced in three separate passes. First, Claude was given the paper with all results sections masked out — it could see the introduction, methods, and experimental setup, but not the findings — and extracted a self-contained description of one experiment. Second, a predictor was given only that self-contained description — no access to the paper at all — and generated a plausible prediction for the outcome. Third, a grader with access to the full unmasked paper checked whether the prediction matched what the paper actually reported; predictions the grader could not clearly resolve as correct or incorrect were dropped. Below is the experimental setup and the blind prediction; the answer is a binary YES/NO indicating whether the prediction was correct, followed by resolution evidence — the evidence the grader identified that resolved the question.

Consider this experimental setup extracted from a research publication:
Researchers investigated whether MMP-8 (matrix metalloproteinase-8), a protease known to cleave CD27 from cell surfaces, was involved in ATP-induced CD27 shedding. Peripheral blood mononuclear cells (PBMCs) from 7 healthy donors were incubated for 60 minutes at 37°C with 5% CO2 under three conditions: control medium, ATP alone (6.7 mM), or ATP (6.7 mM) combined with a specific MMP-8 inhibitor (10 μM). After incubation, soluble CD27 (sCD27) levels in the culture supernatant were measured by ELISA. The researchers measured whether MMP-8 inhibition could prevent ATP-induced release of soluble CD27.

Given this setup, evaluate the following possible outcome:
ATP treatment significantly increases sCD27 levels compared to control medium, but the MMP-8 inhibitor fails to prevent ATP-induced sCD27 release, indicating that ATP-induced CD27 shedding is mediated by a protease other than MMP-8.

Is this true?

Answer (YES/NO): NO